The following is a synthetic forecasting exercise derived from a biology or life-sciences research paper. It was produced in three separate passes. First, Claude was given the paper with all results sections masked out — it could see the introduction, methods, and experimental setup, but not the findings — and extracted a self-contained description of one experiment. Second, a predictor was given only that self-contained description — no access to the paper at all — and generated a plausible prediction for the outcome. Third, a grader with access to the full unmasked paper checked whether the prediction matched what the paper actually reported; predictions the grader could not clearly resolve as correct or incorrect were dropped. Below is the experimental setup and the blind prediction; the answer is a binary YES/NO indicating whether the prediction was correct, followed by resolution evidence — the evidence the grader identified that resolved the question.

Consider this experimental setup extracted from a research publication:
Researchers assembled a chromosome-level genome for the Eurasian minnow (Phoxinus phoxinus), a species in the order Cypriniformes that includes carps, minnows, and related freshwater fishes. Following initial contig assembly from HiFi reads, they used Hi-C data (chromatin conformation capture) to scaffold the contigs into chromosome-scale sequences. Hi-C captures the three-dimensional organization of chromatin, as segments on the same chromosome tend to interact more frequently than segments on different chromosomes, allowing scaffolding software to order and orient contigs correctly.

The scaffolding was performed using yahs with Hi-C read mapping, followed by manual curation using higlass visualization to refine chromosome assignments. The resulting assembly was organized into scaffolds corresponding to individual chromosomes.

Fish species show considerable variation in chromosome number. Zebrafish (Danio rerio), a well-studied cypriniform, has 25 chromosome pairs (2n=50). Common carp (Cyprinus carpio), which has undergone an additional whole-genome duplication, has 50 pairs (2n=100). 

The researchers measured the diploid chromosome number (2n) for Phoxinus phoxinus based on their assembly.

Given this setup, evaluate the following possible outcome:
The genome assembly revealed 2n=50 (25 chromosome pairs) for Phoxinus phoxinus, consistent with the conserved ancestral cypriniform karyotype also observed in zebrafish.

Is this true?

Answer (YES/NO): NO